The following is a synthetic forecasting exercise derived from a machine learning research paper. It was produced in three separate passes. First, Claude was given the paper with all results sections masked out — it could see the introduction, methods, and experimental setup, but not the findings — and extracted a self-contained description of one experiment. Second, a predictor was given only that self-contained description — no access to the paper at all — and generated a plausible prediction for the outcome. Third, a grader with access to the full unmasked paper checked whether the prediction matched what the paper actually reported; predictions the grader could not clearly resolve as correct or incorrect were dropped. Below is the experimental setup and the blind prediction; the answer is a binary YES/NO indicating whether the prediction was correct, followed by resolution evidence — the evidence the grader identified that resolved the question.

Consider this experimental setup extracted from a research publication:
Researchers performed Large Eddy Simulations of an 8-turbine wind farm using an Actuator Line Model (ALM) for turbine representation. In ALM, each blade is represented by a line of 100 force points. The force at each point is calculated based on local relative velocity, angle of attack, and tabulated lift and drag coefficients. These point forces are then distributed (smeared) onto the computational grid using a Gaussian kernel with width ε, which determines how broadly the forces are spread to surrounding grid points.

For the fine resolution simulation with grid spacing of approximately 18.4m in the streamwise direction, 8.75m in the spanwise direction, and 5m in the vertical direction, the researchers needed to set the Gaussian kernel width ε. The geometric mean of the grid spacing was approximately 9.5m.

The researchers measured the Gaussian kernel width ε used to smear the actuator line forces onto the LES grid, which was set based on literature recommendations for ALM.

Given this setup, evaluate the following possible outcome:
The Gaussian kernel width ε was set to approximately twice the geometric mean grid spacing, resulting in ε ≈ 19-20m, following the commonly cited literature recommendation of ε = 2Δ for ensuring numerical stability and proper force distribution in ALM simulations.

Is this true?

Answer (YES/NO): YES